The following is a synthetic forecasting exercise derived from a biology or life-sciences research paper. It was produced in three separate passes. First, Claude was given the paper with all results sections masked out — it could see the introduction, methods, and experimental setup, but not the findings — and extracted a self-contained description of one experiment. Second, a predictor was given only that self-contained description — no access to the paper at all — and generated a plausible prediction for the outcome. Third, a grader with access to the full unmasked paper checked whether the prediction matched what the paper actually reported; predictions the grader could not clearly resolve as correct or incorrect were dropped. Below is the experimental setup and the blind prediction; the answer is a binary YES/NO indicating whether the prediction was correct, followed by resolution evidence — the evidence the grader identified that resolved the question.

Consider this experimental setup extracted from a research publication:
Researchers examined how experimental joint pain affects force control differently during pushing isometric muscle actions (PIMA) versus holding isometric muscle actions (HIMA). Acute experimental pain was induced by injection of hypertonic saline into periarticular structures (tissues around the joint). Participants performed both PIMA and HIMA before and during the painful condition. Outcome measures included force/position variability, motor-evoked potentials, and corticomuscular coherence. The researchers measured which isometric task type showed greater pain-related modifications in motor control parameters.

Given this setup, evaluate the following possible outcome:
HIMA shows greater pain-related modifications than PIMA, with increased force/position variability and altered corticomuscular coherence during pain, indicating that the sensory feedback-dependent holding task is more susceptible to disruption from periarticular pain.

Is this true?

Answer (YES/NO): NO